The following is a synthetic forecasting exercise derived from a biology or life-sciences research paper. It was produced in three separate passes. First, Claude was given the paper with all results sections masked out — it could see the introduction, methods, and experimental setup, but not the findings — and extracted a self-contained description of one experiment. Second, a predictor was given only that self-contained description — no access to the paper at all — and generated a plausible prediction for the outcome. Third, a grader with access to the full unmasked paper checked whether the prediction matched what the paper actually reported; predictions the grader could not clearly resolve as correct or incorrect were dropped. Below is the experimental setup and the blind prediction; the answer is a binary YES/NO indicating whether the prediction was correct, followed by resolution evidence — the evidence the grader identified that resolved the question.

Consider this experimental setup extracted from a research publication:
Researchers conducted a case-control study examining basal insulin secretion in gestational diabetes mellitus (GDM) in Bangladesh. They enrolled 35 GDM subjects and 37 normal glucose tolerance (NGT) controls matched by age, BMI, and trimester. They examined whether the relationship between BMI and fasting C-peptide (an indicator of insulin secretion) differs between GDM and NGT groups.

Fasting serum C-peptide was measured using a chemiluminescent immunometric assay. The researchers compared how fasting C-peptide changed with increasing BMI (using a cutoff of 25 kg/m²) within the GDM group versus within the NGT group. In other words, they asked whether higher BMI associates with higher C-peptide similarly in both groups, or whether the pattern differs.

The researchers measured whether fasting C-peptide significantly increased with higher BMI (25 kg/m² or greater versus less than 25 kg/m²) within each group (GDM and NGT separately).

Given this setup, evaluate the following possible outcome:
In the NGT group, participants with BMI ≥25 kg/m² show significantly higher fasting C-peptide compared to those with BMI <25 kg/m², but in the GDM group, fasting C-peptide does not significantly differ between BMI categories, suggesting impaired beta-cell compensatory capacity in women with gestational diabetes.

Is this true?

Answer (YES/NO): NO